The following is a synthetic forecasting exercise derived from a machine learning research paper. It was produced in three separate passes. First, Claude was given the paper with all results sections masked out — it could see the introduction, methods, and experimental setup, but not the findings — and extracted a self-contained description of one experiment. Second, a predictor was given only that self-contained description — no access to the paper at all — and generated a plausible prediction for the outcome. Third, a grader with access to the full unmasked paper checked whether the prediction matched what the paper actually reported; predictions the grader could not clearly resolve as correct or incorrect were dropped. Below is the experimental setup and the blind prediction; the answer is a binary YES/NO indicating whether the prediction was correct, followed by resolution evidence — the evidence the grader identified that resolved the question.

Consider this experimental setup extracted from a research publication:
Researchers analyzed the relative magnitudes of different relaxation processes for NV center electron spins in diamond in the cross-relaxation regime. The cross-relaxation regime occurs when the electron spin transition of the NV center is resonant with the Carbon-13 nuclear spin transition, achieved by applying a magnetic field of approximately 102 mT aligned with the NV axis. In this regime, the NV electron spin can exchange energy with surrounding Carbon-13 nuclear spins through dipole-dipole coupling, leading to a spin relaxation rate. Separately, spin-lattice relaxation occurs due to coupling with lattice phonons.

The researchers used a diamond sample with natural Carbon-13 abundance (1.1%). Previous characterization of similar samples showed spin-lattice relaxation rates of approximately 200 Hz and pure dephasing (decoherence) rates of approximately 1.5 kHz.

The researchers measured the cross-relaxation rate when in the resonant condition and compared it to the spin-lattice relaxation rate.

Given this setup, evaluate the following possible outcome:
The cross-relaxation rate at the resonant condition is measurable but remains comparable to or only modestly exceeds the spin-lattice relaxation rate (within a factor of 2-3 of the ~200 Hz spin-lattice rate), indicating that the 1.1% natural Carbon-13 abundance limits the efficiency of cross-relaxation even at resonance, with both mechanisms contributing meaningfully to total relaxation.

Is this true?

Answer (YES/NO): NO